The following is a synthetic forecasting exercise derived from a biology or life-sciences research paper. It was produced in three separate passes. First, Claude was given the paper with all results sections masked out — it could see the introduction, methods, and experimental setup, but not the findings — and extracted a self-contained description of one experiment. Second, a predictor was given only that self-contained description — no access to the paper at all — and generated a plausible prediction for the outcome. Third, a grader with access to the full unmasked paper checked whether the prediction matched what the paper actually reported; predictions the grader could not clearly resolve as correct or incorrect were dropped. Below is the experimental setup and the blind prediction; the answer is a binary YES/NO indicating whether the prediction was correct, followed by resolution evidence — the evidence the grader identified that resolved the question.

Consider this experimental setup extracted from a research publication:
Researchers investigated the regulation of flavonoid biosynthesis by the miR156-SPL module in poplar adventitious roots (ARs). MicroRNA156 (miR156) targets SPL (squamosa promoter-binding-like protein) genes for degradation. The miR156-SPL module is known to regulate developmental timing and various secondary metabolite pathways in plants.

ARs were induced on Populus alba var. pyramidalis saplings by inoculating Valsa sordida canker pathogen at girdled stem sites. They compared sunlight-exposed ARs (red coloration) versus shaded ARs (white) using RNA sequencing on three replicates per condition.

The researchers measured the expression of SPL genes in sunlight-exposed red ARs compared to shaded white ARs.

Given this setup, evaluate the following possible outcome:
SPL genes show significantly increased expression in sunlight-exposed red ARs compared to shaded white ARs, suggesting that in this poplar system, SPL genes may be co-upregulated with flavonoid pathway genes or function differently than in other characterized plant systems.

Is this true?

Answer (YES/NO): NO